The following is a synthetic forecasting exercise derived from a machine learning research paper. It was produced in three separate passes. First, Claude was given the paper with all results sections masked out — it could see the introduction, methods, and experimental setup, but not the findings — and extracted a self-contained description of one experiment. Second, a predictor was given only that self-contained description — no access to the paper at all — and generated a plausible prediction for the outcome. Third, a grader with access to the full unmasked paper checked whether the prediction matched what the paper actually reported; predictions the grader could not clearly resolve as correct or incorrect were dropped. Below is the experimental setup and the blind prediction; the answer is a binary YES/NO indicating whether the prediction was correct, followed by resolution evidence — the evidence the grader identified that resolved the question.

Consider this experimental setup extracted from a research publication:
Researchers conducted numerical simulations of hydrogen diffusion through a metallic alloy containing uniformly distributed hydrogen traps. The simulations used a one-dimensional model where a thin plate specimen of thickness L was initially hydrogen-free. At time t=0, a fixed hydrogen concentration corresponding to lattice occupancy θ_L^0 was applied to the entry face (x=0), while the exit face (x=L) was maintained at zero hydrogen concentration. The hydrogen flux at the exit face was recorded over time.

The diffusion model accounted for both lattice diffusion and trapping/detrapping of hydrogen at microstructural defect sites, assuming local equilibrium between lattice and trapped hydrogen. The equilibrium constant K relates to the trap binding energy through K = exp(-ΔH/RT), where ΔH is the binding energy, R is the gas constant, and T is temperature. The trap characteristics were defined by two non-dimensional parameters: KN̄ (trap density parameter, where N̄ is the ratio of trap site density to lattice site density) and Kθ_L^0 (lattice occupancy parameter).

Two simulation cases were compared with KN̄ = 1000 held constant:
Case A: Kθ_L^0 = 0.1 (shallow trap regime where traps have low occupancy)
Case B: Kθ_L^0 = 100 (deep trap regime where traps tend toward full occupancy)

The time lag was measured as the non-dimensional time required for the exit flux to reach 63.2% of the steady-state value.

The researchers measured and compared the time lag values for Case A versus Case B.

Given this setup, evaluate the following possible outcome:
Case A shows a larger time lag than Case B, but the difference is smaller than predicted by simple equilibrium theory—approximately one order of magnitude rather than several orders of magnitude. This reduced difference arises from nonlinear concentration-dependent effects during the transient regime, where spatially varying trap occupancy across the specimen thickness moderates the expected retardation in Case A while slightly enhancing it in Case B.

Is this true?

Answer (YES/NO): NO